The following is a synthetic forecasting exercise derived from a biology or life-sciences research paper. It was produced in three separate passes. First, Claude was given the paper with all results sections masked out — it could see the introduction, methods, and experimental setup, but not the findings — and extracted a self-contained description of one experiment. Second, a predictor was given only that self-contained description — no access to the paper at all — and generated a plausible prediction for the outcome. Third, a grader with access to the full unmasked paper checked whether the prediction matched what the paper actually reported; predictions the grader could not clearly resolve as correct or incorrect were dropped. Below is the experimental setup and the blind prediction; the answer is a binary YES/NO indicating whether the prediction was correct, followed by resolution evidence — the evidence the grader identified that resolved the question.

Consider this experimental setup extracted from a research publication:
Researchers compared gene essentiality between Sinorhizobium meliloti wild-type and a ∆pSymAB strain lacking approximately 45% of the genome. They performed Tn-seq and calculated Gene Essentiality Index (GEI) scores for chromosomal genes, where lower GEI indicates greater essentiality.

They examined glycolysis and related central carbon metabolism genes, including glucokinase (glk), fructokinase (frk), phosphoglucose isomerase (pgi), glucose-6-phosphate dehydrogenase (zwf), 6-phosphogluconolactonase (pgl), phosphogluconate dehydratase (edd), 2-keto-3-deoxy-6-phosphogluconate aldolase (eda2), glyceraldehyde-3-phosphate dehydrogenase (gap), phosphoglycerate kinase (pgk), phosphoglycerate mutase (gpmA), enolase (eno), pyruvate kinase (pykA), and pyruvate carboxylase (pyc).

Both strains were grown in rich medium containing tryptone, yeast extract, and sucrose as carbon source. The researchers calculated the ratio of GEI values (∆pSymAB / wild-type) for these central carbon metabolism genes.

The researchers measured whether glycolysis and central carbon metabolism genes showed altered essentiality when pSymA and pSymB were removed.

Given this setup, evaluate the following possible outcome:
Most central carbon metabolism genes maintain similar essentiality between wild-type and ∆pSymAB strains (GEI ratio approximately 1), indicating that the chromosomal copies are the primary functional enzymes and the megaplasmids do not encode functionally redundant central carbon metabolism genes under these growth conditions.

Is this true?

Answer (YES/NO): NO